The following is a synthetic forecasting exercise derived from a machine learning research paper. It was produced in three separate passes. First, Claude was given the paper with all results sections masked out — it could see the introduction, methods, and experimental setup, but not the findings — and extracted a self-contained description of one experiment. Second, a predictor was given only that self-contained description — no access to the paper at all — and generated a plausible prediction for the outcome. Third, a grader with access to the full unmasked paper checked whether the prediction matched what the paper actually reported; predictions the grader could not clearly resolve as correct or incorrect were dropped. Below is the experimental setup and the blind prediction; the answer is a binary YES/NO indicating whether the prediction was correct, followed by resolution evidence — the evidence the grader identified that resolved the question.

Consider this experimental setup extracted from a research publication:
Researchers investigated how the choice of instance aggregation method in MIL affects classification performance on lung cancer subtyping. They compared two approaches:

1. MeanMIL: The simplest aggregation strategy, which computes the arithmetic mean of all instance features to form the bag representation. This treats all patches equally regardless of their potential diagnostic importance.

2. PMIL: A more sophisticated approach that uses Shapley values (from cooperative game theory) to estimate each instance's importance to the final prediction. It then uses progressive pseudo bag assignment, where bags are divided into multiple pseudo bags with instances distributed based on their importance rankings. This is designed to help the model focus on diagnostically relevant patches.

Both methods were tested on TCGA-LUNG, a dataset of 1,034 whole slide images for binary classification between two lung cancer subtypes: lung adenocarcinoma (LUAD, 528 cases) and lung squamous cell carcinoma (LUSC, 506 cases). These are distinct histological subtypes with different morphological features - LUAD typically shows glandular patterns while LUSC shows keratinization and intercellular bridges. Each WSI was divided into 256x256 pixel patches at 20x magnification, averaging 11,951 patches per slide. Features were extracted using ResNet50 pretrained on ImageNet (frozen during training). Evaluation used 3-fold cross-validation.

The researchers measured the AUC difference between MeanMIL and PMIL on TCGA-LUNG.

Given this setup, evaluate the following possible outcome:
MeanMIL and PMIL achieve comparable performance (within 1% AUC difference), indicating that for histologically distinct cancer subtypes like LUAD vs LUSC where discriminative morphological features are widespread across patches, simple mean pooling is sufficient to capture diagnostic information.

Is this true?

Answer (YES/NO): NO